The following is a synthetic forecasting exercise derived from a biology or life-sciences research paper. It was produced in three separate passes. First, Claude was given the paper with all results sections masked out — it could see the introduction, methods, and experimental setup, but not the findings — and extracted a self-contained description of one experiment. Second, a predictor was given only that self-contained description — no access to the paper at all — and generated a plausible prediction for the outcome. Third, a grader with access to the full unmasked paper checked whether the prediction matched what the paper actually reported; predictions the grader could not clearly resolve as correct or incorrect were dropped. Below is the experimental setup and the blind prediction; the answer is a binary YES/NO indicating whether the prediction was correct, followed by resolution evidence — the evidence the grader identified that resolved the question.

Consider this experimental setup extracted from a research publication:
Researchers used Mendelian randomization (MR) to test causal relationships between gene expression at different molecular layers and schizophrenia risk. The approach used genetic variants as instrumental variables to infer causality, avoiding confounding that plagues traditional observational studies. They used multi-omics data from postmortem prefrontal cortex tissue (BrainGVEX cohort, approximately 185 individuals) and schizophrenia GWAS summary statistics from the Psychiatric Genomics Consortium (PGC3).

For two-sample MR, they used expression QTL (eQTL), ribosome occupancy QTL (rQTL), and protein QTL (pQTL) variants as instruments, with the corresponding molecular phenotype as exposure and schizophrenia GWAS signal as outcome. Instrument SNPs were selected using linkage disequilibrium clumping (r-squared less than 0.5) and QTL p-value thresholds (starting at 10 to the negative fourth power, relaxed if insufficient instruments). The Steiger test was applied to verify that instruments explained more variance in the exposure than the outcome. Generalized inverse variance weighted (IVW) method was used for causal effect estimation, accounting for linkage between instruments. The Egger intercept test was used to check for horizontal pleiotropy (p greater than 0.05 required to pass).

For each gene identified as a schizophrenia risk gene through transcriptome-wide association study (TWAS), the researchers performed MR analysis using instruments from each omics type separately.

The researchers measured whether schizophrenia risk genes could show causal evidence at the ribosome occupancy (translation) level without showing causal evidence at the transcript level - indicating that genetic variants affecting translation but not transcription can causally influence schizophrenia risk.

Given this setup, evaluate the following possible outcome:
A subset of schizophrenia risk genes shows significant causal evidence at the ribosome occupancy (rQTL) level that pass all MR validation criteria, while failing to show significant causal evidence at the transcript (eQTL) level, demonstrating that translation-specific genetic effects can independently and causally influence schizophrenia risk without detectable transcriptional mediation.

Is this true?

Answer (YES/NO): NO